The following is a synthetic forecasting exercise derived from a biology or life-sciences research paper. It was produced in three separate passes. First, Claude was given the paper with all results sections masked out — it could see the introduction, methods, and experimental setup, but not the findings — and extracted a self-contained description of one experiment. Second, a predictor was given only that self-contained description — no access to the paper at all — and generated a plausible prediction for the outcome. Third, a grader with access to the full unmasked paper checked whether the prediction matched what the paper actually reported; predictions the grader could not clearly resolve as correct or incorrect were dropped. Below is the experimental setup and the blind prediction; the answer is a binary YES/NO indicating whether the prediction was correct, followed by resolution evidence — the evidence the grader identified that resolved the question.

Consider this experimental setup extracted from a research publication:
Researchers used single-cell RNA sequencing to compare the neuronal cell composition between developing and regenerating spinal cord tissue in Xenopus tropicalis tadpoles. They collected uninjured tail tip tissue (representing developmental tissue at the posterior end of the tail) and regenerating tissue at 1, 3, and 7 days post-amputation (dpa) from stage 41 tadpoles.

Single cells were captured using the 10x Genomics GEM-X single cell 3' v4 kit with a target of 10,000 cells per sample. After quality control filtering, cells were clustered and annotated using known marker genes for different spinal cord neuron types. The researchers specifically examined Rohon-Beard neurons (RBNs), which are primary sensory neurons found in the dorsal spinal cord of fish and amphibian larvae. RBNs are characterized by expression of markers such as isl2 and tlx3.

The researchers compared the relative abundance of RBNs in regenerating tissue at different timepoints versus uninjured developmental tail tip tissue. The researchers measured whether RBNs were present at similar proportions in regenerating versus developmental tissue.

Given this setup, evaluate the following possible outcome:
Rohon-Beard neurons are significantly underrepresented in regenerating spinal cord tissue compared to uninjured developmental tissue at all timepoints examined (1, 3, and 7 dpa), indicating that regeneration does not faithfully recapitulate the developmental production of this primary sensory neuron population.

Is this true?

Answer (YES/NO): YES